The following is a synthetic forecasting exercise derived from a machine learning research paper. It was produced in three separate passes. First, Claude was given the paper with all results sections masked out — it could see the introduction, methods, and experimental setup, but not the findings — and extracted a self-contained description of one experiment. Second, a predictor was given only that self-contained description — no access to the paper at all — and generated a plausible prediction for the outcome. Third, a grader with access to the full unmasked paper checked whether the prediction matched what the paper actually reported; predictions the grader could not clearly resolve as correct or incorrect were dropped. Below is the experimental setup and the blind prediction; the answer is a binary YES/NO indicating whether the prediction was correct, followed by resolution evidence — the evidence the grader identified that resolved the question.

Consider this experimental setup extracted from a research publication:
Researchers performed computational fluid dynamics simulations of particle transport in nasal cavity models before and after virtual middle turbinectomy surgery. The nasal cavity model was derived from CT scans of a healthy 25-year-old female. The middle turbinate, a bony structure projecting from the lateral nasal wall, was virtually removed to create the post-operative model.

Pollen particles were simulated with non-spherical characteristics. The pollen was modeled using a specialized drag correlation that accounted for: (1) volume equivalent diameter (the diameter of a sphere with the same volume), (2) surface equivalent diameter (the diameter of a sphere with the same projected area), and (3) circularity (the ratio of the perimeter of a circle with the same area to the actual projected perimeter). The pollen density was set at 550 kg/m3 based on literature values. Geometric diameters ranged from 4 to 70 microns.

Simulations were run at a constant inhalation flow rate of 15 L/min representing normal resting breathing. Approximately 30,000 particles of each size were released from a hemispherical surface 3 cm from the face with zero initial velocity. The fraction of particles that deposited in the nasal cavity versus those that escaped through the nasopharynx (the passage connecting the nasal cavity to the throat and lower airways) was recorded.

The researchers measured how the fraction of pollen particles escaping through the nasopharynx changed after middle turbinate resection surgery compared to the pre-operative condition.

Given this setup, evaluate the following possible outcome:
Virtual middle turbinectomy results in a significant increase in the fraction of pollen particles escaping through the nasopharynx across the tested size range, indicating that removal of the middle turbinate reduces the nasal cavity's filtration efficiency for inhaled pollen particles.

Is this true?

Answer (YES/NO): NO